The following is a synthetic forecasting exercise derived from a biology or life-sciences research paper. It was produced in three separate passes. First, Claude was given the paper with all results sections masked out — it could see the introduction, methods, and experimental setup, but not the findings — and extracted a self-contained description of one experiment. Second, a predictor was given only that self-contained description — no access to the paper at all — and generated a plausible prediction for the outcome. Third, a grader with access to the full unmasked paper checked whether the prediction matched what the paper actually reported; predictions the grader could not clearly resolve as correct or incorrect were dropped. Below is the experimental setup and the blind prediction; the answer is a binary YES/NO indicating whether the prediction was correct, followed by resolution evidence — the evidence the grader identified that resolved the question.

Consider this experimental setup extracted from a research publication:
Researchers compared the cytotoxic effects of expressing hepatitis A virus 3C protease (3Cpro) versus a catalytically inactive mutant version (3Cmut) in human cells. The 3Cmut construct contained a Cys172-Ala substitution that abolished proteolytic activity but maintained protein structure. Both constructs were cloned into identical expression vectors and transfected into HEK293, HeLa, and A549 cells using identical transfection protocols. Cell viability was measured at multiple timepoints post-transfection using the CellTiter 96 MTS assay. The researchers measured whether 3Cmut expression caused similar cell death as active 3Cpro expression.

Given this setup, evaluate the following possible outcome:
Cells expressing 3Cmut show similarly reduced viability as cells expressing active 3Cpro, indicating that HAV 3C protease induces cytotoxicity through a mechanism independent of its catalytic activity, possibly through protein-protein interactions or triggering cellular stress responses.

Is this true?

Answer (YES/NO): NO